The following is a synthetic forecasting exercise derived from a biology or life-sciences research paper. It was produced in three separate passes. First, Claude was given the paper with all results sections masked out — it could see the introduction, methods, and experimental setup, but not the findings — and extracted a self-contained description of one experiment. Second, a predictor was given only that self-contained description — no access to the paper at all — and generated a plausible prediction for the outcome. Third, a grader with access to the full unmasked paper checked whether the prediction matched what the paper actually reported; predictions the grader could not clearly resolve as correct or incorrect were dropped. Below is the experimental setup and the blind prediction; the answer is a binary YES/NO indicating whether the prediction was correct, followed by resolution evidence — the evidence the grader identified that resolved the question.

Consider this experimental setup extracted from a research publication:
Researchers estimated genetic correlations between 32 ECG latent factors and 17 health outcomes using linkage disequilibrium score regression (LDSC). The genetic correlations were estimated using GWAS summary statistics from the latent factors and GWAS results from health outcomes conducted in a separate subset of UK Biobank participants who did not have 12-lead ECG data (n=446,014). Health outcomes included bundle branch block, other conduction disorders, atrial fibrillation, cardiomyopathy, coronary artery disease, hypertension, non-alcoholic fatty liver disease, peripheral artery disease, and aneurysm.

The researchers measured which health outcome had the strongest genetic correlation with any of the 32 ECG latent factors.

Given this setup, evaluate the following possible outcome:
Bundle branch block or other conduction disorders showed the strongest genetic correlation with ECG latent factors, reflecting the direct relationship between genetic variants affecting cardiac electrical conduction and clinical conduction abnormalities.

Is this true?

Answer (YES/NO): YES